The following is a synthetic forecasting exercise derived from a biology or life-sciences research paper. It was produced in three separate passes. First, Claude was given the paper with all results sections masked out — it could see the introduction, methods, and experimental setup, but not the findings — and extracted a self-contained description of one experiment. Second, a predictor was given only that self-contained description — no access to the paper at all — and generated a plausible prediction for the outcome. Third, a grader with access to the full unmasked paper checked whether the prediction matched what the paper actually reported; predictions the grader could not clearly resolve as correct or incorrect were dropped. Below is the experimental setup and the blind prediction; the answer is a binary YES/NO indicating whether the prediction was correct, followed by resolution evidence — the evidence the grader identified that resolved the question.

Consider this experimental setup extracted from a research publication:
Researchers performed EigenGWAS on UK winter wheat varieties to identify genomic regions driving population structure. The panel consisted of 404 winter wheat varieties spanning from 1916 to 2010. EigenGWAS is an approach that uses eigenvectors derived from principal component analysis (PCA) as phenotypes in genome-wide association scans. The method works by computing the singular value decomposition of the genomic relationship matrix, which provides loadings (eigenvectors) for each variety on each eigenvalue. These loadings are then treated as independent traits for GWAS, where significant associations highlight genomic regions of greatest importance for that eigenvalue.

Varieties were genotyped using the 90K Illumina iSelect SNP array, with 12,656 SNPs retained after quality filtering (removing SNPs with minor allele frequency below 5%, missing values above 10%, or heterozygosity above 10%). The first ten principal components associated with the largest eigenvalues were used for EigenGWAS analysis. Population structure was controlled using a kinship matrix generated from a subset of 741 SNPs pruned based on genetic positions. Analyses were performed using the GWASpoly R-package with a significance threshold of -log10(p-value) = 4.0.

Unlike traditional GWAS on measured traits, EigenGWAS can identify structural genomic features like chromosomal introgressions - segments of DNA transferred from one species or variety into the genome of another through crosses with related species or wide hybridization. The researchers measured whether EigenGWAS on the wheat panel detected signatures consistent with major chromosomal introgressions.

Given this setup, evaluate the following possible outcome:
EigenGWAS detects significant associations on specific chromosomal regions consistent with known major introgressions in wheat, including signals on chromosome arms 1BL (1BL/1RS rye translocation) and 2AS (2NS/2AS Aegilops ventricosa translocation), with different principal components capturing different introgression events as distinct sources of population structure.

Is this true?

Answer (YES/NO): NO